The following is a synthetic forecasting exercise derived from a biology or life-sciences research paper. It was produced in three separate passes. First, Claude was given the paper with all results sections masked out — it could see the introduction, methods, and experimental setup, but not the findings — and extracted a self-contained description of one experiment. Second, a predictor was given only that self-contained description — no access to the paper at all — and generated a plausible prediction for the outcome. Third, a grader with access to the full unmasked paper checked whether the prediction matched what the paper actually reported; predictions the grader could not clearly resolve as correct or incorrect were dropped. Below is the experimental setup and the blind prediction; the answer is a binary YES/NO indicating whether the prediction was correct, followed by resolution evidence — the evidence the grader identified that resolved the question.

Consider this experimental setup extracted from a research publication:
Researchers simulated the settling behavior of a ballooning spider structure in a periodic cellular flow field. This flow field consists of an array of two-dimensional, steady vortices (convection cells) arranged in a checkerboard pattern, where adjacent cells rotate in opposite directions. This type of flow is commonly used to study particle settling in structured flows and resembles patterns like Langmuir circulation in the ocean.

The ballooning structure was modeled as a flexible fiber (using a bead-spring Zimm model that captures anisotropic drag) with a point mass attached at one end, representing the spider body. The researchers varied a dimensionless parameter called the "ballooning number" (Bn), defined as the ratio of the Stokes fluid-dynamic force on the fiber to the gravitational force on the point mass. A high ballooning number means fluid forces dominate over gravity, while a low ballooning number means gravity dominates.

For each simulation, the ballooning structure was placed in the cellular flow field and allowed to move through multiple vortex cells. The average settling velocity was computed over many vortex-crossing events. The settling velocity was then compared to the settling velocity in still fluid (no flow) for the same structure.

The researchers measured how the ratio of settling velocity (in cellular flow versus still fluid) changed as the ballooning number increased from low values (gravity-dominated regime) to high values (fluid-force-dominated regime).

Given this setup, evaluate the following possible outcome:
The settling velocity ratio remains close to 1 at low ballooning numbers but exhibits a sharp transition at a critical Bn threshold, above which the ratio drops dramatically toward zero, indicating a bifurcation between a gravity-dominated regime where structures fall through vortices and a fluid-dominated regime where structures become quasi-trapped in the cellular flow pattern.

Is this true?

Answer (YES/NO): NO